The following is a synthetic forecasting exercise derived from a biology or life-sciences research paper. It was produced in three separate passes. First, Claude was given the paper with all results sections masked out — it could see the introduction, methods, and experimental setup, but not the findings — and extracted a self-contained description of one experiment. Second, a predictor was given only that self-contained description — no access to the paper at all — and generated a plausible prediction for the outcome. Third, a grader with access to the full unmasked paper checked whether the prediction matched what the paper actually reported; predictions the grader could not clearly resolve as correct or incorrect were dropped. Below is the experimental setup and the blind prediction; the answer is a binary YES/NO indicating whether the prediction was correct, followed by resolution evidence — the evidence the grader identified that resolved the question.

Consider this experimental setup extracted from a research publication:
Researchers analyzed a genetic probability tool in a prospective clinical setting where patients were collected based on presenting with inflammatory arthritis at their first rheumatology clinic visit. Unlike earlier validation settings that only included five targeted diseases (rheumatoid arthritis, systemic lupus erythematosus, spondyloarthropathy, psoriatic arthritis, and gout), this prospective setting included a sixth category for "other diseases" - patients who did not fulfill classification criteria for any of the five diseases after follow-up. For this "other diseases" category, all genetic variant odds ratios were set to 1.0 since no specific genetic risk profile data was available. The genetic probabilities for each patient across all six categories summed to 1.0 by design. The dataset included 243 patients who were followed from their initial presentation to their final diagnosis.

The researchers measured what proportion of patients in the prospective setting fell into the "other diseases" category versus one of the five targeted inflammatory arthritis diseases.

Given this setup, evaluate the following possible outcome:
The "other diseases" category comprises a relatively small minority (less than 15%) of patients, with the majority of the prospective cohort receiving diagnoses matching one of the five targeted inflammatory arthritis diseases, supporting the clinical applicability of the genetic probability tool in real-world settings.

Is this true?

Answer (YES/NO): NO